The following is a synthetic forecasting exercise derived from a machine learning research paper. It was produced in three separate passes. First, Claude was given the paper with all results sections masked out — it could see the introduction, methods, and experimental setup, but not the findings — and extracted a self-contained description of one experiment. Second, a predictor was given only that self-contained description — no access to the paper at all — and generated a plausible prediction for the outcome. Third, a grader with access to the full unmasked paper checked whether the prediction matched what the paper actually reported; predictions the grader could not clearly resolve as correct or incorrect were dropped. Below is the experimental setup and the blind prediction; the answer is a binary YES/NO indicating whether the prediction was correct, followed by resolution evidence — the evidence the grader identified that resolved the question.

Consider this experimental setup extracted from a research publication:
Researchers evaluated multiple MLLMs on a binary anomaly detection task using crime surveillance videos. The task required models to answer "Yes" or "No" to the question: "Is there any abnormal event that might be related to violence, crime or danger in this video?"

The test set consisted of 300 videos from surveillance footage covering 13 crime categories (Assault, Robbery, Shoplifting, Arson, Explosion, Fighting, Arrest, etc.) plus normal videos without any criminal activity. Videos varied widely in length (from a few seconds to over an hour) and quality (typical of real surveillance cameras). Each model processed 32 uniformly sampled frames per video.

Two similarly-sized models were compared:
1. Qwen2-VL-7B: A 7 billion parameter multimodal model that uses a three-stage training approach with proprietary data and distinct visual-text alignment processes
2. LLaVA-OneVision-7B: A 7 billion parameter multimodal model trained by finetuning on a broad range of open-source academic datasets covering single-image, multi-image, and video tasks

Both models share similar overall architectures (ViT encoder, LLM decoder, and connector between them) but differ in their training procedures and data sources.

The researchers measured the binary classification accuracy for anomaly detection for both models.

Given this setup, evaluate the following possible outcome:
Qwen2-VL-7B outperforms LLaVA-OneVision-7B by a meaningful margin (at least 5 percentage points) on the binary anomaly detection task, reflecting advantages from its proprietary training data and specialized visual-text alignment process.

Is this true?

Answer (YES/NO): YES